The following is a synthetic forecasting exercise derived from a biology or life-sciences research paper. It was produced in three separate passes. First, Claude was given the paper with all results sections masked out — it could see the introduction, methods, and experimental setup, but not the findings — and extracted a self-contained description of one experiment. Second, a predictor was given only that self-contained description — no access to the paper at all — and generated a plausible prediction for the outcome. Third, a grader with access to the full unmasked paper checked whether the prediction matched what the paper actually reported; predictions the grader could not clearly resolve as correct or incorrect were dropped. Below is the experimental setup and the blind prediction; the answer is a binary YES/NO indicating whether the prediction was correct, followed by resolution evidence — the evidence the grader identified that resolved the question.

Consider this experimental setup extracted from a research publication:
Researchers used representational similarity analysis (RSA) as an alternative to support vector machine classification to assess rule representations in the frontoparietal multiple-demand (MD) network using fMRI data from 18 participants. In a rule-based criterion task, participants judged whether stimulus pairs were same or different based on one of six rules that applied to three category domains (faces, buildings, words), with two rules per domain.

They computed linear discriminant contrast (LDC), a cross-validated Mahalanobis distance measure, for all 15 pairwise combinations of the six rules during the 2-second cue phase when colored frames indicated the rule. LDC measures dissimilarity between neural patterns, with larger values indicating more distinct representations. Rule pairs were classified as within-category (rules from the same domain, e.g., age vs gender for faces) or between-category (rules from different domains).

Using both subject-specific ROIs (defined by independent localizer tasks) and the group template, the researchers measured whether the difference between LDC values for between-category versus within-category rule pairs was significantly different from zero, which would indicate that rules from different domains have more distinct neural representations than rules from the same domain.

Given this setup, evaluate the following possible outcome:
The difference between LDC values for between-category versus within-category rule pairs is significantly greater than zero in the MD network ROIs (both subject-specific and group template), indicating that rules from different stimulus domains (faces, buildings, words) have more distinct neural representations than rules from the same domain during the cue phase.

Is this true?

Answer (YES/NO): YES